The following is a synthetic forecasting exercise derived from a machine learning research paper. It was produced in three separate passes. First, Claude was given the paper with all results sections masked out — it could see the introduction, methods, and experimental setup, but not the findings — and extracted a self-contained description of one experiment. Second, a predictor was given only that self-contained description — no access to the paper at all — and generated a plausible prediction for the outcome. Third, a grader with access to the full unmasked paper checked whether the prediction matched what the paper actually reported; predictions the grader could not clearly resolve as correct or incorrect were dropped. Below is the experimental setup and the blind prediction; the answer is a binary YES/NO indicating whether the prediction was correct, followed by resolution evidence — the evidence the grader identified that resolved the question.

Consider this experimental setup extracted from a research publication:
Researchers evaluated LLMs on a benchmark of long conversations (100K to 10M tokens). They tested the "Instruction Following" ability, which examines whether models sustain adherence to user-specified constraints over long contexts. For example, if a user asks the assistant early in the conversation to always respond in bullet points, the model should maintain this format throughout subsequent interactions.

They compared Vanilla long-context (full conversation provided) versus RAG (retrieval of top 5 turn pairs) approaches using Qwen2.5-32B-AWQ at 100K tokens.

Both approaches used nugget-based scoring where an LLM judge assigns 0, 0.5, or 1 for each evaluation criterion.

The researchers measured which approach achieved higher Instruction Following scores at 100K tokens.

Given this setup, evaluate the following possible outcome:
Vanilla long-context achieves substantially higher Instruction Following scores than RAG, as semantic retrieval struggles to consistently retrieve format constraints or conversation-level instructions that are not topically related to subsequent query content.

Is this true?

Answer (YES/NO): NO